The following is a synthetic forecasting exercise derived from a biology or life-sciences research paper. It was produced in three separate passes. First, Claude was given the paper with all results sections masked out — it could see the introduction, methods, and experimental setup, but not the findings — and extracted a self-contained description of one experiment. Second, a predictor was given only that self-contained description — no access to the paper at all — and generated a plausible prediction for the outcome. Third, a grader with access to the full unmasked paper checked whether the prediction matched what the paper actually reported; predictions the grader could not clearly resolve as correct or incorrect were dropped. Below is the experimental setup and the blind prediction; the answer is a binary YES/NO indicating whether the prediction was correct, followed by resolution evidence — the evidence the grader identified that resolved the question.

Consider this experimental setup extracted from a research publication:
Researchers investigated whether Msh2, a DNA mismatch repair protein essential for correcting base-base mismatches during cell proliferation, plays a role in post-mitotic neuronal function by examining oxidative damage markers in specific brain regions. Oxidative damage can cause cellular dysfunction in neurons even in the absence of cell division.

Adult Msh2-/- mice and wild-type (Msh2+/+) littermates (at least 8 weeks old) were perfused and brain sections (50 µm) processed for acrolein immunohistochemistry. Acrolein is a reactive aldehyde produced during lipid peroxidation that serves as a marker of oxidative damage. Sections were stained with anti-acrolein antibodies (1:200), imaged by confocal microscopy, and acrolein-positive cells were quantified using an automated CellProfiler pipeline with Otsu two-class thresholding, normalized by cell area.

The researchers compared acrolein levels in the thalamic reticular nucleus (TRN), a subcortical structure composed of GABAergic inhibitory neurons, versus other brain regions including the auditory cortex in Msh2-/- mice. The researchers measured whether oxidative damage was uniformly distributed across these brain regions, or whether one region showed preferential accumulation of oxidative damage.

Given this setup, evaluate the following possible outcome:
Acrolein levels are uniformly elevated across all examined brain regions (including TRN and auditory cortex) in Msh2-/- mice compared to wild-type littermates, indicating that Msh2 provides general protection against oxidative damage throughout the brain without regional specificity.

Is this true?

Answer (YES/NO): NO